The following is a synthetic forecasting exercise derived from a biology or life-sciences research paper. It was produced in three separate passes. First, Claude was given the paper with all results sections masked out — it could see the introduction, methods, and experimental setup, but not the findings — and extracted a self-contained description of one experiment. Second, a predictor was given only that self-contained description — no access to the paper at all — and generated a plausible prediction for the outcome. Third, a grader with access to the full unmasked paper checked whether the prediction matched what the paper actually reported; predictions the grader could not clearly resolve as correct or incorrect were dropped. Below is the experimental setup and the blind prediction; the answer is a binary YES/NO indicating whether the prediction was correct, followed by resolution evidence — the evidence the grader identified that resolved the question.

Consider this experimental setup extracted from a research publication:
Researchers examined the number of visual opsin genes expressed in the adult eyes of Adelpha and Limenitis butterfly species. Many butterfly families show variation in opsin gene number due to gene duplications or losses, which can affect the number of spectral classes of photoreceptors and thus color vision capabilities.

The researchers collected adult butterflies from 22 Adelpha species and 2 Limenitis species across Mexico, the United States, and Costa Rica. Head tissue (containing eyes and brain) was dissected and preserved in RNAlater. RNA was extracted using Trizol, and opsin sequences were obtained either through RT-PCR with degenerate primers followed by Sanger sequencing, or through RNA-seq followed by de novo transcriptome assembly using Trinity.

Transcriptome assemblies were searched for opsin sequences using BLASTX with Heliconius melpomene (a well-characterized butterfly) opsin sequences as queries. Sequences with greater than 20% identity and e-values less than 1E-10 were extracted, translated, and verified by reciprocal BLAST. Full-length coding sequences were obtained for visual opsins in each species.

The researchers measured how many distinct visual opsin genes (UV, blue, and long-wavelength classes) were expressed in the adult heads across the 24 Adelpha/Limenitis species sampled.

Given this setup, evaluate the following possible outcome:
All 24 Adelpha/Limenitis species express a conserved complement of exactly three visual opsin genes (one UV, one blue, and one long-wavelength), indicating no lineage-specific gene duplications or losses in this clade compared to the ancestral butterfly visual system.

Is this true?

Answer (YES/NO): NO